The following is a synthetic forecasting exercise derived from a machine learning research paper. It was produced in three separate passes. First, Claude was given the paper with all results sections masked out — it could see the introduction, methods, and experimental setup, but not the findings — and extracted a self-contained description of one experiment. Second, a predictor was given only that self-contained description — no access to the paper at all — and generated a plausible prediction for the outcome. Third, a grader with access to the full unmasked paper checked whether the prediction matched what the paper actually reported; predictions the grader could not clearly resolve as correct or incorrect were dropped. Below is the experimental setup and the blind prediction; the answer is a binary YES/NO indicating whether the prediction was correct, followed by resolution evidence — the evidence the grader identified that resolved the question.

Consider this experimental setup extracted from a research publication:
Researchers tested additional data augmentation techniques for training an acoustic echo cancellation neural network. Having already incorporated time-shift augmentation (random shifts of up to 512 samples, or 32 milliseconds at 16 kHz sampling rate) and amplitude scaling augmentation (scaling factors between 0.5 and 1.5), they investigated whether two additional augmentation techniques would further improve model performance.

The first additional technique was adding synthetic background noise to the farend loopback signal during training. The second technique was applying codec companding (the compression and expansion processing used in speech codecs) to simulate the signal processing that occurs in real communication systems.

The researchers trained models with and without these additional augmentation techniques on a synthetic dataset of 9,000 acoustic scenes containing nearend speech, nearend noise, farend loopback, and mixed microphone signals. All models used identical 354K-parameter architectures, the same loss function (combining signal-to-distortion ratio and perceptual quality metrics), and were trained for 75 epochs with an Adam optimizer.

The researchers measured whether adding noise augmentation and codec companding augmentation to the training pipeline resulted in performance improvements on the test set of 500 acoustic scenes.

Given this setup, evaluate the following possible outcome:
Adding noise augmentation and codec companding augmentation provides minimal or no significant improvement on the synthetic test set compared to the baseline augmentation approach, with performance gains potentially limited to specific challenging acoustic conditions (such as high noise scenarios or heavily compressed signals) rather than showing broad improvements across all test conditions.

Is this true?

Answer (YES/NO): YES